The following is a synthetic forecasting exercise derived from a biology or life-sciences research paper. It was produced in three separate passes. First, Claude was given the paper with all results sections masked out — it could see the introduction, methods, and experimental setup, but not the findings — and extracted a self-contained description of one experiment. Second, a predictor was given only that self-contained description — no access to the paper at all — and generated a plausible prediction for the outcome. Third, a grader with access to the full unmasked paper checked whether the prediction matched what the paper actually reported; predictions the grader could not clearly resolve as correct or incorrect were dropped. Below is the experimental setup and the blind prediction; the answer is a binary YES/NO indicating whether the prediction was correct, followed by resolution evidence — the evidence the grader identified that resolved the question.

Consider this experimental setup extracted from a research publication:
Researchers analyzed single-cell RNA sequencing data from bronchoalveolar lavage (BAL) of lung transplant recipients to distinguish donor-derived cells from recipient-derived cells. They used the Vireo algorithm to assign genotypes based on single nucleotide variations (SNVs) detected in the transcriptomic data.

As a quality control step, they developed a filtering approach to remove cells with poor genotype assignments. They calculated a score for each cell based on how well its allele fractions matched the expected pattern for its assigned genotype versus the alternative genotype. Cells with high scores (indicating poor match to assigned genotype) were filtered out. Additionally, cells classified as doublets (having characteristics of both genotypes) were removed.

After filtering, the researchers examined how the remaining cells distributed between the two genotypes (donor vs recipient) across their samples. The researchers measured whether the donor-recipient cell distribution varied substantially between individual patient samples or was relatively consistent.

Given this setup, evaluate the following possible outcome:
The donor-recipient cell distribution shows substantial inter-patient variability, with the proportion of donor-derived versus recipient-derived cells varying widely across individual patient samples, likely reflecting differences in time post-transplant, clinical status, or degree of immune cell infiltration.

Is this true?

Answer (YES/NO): YES